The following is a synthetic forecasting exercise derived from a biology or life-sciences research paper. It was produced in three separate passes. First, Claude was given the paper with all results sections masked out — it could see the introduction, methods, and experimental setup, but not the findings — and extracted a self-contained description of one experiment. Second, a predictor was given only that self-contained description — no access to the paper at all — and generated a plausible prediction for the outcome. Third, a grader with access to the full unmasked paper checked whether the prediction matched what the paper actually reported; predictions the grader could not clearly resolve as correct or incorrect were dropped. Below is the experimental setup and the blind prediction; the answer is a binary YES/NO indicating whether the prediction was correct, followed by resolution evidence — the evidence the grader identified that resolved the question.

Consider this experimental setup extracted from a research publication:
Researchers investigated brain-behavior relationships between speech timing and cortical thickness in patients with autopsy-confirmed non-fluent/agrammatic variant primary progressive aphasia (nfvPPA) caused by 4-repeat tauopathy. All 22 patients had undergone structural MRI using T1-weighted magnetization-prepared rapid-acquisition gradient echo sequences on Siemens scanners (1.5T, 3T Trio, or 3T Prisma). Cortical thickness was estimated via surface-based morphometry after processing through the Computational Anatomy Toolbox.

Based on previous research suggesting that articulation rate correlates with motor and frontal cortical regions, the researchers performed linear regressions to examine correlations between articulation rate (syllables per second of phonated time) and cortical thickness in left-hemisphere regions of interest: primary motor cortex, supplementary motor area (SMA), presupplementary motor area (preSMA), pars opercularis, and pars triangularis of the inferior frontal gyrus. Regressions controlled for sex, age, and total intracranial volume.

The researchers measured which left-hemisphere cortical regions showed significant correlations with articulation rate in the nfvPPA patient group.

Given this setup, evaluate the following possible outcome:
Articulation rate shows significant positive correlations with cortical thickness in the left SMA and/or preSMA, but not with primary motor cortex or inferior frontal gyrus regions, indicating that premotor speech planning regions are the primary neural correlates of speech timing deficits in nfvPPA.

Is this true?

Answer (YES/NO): NO